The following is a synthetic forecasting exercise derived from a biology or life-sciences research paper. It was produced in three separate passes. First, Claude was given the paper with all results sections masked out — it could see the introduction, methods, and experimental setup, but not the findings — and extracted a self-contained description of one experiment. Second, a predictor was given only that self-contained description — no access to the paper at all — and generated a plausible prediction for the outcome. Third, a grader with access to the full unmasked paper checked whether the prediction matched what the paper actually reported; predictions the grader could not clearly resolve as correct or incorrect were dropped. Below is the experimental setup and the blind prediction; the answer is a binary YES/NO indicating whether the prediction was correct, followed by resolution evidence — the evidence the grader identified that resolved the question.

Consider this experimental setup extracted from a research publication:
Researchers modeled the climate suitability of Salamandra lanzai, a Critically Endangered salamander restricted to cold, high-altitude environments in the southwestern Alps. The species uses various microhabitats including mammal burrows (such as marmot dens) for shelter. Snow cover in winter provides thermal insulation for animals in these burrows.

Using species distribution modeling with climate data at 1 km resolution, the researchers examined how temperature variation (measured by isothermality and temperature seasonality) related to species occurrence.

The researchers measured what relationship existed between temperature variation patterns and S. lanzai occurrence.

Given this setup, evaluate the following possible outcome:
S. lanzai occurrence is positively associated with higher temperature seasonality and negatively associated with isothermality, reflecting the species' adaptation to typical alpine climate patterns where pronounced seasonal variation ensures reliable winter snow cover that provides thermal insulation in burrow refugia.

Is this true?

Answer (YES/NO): NO